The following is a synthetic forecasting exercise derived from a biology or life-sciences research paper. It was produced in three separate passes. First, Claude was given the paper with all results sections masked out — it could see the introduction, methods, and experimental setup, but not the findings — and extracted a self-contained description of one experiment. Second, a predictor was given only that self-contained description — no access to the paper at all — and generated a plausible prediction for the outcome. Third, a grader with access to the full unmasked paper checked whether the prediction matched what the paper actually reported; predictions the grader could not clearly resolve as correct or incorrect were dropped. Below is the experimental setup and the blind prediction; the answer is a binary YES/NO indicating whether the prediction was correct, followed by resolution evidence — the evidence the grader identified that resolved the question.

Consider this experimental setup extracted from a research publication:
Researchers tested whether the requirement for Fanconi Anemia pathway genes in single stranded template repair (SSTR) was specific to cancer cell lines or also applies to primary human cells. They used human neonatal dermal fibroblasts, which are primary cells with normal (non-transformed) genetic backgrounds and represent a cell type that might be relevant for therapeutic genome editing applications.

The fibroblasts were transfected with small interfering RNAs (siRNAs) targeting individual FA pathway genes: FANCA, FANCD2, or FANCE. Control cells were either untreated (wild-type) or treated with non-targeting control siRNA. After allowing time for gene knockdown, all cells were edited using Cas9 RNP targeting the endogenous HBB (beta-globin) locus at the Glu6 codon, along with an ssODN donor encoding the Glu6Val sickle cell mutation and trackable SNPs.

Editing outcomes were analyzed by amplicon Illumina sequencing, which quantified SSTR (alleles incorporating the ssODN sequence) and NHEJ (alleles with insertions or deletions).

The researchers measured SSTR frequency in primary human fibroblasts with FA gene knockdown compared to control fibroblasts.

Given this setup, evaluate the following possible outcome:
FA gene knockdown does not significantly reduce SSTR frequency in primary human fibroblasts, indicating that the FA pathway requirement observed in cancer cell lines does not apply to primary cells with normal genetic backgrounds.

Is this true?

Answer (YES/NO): NO